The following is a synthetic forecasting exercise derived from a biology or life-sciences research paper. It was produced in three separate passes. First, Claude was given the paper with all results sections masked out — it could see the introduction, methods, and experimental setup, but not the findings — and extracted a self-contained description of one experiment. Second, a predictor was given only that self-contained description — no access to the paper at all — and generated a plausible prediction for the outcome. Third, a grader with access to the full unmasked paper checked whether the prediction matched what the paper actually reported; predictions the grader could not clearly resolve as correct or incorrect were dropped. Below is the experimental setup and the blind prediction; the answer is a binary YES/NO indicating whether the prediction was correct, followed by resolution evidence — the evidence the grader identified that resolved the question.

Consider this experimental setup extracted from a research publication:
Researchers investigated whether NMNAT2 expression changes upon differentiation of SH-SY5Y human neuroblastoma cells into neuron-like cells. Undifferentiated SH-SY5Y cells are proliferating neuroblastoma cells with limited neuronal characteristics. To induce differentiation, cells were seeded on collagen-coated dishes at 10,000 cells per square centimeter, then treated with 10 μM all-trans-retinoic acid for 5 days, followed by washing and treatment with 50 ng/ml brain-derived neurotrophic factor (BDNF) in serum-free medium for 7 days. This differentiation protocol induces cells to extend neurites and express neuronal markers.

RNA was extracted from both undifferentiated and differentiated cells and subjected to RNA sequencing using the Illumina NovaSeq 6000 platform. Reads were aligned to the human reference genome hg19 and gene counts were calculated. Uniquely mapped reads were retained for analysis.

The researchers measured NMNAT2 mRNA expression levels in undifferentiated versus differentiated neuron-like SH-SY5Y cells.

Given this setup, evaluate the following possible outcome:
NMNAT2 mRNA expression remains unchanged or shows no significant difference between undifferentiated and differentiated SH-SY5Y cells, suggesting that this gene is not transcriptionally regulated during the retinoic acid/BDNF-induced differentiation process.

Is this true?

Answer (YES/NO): NO